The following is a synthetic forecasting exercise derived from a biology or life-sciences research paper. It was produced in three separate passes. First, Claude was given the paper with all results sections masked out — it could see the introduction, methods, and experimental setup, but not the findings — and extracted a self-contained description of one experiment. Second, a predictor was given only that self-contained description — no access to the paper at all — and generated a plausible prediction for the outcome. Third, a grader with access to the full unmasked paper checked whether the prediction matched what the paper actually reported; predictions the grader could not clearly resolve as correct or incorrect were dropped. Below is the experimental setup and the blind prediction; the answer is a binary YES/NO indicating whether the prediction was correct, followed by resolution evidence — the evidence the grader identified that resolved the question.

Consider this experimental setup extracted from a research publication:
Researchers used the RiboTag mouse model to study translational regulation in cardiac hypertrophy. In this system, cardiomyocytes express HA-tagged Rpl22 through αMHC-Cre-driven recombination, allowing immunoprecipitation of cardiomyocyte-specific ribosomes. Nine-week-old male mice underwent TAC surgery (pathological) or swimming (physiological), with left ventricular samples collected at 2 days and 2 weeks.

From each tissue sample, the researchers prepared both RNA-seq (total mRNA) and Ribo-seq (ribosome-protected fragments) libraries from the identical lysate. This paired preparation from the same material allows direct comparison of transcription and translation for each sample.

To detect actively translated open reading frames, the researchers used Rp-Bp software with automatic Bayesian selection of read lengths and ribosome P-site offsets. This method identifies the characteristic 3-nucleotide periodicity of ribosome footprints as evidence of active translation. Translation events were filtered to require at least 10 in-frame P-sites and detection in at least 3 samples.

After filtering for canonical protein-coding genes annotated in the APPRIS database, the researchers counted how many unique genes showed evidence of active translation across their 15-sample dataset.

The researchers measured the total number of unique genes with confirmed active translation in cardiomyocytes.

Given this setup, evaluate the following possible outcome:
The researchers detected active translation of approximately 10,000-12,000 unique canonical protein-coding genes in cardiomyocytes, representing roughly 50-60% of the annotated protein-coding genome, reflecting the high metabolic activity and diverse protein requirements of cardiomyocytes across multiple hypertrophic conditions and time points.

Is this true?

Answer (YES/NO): NO